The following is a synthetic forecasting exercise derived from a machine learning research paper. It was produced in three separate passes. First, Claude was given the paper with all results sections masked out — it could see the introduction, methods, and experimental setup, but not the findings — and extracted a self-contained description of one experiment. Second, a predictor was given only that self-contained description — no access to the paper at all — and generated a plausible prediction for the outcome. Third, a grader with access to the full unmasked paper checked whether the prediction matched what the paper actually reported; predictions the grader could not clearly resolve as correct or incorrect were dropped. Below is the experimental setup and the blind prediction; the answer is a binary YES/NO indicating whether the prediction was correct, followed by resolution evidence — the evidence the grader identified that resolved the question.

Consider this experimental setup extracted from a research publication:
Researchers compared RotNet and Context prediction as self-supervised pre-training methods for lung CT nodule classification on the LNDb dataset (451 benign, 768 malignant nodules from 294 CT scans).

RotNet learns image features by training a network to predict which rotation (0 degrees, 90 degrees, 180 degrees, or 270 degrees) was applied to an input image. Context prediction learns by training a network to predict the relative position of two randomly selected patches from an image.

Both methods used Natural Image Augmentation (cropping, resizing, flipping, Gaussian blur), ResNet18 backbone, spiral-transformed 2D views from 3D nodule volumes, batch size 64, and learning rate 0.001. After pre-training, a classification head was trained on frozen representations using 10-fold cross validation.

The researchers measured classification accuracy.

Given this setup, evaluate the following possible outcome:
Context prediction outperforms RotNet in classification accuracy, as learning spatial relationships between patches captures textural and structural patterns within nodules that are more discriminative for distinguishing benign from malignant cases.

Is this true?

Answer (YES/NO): YES